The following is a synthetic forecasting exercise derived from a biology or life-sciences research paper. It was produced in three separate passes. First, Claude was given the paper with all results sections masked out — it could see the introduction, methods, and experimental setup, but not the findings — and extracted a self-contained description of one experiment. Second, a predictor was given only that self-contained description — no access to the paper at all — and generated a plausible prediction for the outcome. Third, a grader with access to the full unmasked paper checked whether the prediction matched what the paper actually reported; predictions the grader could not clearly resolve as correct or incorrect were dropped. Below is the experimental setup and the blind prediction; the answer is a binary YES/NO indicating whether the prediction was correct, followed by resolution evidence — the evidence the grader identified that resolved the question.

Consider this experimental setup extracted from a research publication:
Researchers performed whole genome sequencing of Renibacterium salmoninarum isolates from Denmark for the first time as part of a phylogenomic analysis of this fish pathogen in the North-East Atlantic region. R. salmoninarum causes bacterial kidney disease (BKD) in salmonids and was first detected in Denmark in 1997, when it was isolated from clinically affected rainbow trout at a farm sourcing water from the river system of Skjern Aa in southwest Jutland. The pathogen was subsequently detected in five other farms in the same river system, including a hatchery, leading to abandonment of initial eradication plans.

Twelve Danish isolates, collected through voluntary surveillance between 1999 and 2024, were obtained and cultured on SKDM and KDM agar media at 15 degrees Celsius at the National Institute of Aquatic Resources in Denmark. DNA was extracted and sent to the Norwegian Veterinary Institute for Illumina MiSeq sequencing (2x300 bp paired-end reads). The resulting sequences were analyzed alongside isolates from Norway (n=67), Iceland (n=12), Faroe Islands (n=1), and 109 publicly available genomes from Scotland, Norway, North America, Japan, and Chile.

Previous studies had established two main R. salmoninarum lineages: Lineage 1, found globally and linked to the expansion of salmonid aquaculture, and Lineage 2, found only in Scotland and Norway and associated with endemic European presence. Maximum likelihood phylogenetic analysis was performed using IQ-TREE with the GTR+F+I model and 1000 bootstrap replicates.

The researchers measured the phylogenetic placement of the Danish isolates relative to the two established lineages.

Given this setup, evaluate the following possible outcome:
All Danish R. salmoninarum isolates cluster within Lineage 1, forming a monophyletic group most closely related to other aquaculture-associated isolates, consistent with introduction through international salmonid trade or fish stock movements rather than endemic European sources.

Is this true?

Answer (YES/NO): NO